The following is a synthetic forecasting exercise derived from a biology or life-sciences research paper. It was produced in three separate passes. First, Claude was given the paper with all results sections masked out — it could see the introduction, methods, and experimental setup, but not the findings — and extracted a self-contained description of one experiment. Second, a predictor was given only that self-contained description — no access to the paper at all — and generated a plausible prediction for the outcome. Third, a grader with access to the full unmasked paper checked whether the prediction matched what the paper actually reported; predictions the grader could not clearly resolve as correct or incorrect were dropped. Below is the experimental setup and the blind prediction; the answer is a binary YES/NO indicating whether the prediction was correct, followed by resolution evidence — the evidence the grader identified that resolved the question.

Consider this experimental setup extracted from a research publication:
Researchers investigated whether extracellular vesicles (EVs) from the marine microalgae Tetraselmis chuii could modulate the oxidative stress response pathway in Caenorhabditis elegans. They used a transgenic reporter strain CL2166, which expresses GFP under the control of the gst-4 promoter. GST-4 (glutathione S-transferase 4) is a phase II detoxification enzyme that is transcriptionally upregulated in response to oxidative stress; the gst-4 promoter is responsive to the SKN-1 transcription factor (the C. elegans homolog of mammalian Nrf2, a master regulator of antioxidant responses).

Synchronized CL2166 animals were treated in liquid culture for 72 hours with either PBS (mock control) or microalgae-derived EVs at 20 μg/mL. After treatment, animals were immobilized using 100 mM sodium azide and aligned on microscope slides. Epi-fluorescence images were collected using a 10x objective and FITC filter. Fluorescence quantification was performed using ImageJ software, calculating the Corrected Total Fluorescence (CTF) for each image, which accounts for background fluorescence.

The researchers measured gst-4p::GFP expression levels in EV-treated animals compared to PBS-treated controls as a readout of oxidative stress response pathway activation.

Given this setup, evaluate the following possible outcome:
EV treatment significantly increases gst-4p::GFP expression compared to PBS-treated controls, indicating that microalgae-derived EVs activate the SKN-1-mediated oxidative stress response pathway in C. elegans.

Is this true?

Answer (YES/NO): NO